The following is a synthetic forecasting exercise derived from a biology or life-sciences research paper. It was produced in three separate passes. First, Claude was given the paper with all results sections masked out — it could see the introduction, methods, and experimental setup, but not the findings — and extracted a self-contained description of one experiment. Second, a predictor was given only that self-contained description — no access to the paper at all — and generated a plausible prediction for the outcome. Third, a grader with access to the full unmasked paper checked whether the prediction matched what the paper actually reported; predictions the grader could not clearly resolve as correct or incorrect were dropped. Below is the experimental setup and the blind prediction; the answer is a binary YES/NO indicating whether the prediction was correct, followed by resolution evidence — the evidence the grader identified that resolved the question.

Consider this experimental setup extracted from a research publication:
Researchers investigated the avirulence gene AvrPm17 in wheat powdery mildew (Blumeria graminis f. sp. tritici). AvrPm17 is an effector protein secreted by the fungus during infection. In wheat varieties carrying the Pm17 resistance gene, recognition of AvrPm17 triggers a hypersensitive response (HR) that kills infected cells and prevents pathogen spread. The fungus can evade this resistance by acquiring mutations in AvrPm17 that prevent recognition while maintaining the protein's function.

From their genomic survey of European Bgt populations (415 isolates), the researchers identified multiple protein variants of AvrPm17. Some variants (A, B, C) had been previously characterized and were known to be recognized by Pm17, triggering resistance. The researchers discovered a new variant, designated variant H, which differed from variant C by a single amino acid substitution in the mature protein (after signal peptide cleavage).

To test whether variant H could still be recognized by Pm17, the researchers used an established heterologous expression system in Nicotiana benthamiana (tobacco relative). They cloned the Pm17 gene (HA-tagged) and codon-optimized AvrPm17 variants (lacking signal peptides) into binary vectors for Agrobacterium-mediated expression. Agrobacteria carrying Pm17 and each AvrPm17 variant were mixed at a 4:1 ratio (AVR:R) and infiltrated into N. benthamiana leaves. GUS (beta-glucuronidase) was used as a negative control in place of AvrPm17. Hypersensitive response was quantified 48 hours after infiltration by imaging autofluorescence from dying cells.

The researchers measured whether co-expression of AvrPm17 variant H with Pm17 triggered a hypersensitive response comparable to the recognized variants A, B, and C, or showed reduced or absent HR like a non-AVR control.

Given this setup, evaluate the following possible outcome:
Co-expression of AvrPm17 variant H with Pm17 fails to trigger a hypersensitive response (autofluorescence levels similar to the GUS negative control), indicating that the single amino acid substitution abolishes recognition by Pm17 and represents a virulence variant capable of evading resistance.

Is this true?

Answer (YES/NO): YES